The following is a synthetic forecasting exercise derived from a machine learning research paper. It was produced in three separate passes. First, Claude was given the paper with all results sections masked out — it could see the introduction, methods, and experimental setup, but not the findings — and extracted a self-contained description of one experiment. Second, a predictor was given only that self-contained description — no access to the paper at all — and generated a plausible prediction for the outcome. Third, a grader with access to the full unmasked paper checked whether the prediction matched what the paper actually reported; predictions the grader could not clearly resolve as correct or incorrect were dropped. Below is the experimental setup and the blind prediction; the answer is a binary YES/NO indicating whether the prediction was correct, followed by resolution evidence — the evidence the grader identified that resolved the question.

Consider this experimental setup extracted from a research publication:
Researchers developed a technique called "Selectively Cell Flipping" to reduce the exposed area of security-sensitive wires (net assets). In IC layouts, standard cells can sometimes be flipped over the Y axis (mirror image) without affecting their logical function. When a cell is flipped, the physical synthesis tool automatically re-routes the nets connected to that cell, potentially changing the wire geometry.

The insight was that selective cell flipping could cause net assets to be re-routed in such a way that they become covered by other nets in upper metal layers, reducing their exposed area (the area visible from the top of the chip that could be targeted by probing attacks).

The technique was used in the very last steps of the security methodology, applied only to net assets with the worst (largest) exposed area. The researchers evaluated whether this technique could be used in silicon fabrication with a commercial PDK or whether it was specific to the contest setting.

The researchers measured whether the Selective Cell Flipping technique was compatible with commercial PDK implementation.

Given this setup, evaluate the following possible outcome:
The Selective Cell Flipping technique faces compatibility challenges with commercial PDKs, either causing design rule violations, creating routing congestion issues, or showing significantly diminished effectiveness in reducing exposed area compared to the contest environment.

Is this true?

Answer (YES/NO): NO